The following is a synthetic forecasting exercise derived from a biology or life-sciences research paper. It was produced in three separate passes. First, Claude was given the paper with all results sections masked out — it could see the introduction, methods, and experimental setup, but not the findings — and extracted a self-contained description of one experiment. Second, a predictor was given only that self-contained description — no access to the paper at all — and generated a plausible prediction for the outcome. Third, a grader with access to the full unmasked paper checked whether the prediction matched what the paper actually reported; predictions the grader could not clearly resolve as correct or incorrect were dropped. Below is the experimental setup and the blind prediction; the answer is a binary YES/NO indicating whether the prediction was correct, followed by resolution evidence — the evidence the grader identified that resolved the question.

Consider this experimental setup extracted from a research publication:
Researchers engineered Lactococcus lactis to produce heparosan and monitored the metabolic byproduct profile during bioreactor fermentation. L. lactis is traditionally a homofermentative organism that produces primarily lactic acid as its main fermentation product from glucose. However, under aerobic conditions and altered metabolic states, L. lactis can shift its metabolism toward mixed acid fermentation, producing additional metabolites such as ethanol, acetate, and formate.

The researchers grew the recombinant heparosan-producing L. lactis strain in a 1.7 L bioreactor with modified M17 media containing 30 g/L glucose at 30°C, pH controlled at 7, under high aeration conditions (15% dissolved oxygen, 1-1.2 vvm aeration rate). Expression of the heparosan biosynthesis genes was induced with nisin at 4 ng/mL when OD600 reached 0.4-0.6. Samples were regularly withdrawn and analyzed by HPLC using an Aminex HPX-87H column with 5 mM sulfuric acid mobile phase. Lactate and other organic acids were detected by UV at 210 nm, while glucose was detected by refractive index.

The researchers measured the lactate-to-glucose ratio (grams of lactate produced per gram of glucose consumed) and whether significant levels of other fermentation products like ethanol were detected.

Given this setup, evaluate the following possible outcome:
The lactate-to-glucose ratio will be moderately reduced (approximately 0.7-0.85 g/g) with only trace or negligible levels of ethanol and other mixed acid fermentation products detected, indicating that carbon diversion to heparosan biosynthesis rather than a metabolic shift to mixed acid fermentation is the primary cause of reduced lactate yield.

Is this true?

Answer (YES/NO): NO